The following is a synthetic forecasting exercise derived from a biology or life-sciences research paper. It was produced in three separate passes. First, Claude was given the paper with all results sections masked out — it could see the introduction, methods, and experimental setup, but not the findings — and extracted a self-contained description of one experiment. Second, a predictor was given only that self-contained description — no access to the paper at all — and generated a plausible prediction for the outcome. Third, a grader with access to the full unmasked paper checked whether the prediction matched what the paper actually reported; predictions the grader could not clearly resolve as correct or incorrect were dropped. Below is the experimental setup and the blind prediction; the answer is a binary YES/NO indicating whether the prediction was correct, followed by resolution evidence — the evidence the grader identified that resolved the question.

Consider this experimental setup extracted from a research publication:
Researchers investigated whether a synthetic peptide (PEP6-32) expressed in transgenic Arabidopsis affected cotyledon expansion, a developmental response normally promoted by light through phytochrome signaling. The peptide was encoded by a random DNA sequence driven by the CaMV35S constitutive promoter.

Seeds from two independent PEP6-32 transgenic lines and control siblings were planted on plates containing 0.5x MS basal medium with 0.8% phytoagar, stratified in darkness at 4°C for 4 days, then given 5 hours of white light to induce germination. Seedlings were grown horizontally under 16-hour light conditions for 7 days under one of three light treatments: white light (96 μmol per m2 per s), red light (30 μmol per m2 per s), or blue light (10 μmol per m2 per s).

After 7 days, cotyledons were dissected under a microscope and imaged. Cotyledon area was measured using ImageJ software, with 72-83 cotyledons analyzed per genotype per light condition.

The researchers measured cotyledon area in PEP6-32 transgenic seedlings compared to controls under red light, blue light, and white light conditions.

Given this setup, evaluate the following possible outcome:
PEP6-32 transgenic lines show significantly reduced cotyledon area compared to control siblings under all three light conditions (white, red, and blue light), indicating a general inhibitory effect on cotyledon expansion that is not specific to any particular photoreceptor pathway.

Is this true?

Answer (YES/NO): NO